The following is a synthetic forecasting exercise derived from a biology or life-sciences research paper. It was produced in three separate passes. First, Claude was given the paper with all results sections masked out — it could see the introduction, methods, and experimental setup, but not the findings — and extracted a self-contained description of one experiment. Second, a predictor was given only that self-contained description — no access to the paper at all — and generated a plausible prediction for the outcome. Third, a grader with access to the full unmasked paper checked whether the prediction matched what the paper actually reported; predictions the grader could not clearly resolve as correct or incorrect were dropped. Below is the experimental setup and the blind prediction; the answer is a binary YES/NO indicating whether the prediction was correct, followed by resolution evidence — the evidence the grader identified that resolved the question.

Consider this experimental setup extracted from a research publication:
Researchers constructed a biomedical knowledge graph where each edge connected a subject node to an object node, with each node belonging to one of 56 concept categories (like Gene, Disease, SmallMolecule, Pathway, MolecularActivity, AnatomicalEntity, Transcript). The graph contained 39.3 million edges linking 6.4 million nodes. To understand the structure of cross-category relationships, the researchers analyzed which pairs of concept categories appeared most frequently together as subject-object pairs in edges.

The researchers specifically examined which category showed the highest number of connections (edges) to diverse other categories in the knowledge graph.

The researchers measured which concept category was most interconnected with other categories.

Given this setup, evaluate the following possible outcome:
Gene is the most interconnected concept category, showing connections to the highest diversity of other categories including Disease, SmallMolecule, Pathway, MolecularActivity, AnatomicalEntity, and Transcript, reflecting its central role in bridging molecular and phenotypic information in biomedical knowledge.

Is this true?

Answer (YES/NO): NO